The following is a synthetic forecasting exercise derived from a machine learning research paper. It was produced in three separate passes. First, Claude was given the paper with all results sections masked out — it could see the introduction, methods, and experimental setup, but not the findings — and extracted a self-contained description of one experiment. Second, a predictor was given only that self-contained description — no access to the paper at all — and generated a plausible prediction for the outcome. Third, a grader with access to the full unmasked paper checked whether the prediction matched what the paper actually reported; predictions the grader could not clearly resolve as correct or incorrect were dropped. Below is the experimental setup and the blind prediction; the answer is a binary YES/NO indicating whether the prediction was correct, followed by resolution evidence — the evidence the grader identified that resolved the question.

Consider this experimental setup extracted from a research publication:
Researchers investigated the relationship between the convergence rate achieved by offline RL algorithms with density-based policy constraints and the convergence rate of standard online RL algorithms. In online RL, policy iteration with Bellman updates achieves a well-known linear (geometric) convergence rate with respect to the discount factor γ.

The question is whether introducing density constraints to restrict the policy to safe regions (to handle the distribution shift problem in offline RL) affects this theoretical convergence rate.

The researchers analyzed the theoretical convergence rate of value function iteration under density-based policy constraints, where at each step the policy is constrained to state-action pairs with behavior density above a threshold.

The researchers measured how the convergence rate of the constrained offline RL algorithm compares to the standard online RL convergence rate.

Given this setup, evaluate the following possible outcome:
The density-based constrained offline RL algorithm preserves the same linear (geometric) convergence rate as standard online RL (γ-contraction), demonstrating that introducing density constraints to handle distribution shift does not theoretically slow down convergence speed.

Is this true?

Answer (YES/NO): YES